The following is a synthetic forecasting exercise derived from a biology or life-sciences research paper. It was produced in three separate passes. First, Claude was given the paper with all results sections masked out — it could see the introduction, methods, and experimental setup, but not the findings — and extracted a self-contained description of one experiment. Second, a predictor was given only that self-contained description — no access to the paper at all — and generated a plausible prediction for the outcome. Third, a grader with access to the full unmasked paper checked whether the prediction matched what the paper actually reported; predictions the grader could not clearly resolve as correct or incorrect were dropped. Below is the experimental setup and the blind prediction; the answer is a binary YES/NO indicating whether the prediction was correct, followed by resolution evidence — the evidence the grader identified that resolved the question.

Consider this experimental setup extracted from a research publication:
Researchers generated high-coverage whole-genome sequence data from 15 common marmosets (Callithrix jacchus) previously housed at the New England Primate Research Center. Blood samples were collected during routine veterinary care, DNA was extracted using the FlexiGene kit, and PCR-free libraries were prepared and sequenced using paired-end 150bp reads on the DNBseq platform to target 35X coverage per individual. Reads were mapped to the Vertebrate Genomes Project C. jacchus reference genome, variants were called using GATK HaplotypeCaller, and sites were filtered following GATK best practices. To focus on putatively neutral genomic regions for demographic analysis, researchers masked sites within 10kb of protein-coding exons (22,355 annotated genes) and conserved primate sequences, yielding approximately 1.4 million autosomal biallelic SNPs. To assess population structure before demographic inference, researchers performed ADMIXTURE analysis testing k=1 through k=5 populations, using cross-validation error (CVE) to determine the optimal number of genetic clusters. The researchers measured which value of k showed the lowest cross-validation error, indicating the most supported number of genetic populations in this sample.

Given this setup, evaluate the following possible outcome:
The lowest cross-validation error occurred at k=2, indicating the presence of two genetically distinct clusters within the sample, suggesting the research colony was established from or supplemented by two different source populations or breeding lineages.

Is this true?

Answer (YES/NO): NO